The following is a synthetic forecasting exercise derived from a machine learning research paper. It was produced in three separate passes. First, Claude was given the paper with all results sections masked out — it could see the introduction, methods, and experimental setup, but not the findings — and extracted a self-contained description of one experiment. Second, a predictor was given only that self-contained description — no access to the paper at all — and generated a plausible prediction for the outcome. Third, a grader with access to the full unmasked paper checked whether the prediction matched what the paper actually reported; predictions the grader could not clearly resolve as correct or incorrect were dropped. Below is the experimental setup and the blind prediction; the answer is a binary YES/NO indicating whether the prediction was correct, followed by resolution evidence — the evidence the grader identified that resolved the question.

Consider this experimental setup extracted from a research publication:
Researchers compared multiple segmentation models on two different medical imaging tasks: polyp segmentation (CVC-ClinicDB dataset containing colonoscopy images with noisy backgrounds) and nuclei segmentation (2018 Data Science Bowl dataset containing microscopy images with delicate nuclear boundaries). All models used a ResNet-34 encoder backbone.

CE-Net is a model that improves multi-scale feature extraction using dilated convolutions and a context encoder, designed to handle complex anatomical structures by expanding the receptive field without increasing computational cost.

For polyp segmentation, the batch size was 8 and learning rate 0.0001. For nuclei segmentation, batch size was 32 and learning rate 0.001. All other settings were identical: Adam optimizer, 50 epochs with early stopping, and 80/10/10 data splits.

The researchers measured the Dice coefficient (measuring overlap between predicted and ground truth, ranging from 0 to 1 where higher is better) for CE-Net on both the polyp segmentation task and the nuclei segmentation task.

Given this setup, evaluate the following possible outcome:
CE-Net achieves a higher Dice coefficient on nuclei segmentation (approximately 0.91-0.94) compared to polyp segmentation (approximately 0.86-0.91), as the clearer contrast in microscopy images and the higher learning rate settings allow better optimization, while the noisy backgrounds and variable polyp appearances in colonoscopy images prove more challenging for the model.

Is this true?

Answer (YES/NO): NO